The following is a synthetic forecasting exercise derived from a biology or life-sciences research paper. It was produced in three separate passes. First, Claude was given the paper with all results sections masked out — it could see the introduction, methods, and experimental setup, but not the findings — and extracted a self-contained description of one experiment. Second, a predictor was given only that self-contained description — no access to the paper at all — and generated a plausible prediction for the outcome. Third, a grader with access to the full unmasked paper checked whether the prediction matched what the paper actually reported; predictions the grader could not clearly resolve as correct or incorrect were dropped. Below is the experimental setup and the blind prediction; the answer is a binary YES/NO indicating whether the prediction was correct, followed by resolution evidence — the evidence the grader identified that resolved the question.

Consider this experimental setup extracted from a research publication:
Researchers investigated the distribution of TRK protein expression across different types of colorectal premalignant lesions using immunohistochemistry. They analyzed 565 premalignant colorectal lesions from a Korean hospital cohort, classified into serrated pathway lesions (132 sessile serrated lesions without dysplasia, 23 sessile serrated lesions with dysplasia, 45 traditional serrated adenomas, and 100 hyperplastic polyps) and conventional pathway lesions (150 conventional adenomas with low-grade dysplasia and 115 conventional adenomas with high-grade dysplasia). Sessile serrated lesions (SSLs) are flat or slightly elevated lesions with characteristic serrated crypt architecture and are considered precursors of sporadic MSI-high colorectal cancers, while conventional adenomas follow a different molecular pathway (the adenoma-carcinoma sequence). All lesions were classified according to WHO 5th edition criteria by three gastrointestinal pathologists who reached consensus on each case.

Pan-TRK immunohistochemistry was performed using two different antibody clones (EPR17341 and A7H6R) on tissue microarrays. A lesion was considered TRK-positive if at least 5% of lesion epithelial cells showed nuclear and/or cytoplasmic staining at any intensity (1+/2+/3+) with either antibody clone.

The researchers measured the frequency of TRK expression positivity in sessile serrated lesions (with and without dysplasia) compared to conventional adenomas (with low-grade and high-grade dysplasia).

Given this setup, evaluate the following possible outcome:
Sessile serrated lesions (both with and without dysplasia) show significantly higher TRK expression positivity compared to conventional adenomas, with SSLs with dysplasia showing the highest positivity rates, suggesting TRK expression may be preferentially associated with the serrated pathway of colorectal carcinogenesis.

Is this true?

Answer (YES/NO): YES